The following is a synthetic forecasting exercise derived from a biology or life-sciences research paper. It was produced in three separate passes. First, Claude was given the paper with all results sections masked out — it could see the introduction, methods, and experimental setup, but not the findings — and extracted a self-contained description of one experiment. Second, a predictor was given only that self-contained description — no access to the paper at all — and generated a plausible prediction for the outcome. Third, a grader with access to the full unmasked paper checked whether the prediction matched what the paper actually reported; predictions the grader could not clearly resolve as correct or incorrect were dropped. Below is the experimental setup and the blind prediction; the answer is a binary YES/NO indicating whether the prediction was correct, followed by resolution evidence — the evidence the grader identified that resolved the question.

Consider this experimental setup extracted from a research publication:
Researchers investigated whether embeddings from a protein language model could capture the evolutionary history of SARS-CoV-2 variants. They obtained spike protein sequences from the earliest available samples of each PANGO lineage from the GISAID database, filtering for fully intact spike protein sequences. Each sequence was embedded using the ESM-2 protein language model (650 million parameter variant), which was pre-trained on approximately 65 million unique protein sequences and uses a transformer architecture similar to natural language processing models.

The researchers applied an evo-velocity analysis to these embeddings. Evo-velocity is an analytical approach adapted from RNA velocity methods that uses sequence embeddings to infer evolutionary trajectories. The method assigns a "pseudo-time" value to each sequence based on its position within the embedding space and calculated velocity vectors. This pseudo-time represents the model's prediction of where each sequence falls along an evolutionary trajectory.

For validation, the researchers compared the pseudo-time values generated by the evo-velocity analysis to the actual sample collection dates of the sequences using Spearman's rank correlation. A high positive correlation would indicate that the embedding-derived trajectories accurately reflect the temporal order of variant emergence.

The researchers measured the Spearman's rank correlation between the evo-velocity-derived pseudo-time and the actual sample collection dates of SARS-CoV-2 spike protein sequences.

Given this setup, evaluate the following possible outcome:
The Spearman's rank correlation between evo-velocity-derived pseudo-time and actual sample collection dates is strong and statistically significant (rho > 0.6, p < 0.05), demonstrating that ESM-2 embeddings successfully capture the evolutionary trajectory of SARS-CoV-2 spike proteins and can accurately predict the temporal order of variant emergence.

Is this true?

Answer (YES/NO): YES